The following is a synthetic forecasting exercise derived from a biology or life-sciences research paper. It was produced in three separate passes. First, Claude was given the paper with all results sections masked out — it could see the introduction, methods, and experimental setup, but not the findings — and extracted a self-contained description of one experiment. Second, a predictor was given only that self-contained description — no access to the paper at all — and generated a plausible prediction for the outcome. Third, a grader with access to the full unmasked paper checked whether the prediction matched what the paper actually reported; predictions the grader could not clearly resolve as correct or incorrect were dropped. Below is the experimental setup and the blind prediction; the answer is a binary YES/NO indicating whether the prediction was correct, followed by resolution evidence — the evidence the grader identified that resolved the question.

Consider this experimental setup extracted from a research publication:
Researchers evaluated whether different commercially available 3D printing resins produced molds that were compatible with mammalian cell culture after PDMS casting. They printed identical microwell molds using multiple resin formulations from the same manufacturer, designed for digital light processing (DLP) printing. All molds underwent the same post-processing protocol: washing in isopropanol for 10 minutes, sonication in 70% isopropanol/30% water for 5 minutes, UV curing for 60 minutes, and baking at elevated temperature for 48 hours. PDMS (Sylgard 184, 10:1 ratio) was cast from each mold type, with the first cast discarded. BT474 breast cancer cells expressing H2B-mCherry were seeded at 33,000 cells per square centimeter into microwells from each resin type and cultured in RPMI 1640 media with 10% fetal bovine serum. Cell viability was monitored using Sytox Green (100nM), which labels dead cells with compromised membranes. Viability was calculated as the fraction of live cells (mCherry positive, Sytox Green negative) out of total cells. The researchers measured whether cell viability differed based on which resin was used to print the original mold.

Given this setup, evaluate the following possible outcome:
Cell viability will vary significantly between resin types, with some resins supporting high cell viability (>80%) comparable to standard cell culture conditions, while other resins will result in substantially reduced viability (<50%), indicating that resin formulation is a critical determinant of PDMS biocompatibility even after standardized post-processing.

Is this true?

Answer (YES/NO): NO